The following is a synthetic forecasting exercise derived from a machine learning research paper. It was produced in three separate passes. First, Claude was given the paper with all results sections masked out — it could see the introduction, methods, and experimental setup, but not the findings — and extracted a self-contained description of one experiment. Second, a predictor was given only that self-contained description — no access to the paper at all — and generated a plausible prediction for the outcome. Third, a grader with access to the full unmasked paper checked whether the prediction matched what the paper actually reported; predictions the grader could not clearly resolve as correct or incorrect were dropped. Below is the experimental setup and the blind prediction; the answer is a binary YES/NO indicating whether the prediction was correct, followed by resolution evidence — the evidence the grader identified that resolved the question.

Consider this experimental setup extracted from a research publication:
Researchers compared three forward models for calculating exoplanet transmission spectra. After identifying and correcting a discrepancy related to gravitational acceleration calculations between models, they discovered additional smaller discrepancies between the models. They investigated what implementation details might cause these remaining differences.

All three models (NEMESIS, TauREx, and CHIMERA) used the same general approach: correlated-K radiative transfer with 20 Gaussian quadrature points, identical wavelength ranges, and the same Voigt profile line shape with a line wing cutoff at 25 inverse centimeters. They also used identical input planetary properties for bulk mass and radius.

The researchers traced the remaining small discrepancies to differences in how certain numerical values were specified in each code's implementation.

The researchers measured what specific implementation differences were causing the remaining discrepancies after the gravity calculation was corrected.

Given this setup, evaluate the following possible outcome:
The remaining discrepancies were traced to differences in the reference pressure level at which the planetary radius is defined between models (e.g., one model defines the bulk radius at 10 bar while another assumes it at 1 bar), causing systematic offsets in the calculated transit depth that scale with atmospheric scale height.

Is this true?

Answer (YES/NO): NO